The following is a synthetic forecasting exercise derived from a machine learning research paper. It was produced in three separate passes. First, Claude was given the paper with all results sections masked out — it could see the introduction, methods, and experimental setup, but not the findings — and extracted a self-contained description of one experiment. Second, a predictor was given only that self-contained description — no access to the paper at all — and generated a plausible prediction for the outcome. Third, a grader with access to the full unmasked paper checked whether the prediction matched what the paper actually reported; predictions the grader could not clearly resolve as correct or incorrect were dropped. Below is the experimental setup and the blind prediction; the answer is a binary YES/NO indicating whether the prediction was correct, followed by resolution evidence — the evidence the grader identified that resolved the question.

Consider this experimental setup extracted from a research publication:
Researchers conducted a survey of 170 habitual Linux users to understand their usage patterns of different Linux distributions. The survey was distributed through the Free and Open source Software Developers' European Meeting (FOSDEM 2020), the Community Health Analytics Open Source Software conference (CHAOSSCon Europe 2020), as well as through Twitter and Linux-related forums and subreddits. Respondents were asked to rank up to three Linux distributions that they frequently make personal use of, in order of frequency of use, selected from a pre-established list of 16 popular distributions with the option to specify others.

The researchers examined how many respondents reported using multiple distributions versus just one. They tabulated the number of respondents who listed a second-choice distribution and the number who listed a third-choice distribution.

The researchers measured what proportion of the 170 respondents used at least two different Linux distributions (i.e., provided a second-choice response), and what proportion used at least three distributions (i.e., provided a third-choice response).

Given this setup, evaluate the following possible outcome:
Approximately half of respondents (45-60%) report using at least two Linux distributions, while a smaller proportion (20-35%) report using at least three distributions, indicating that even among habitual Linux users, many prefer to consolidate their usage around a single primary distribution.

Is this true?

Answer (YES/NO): NO